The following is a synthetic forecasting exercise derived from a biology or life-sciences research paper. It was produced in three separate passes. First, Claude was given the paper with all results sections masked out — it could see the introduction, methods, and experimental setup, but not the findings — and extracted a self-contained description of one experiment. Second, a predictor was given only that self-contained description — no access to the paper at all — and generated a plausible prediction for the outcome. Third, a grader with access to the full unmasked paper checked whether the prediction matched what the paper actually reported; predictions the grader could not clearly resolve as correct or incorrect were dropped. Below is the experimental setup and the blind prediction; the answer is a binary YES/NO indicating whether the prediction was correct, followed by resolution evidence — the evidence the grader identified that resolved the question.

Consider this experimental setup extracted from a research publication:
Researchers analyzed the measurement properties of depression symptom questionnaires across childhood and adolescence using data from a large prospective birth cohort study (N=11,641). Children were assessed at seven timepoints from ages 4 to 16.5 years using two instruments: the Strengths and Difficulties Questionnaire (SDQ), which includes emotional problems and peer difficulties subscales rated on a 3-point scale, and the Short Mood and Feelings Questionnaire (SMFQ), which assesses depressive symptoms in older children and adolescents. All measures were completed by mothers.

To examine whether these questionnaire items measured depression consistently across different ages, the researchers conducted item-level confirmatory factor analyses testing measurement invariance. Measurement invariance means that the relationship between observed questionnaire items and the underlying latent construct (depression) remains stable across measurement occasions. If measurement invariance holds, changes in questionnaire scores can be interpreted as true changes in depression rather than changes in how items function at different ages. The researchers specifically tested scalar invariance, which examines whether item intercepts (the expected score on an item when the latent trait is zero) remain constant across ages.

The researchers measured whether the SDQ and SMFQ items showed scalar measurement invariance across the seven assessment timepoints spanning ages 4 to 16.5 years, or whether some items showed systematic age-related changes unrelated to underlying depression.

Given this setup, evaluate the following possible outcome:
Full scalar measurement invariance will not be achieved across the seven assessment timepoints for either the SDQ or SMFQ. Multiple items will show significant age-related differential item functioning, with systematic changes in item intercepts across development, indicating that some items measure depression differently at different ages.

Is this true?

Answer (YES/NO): YES